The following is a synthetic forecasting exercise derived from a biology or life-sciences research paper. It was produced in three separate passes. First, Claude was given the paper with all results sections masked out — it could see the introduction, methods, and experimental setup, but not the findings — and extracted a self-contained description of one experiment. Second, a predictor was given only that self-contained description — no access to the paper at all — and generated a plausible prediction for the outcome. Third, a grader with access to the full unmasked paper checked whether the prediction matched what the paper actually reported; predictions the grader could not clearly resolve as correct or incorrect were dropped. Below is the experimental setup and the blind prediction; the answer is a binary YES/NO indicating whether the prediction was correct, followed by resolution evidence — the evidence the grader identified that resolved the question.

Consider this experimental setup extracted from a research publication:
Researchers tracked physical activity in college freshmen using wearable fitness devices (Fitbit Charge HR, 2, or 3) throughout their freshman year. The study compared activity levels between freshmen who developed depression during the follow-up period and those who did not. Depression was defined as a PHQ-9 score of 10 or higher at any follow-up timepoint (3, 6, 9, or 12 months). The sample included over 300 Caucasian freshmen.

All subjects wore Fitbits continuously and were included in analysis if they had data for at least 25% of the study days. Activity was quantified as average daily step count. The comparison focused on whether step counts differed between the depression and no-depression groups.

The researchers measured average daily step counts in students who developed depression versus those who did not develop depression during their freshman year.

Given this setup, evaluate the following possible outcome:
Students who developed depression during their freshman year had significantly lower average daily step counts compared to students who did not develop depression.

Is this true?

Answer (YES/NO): NO